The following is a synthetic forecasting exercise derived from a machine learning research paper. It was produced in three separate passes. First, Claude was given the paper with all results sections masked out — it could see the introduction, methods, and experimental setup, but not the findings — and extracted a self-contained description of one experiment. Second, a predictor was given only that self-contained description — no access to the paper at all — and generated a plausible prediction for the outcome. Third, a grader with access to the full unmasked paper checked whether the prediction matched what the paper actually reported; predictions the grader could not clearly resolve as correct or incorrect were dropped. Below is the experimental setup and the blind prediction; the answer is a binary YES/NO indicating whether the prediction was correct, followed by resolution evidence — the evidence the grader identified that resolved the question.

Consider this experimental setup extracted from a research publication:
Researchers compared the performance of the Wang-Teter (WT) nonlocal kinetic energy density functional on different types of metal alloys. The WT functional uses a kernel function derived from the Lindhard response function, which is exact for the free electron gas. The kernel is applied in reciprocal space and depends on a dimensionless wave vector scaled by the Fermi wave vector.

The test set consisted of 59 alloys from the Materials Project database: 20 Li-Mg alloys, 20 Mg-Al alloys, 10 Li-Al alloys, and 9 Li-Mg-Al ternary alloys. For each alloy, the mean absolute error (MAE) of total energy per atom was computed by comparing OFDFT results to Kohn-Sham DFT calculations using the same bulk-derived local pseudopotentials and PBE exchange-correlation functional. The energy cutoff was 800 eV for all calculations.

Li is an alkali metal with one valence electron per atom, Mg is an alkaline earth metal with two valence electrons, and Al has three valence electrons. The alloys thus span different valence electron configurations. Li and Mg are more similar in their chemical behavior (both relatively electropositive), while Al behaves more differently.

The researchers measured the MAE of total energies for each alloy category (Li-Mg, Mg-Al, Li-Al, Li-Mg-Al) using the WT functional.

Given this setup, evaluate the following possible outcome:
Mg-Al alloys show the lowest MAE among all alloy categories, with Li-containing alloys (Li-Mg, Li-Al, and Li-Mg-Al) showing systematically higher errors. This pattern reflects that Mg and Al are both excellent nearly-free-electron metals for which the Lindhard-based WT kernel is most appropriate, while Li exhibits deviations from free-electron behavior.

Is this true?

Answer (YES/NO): NO